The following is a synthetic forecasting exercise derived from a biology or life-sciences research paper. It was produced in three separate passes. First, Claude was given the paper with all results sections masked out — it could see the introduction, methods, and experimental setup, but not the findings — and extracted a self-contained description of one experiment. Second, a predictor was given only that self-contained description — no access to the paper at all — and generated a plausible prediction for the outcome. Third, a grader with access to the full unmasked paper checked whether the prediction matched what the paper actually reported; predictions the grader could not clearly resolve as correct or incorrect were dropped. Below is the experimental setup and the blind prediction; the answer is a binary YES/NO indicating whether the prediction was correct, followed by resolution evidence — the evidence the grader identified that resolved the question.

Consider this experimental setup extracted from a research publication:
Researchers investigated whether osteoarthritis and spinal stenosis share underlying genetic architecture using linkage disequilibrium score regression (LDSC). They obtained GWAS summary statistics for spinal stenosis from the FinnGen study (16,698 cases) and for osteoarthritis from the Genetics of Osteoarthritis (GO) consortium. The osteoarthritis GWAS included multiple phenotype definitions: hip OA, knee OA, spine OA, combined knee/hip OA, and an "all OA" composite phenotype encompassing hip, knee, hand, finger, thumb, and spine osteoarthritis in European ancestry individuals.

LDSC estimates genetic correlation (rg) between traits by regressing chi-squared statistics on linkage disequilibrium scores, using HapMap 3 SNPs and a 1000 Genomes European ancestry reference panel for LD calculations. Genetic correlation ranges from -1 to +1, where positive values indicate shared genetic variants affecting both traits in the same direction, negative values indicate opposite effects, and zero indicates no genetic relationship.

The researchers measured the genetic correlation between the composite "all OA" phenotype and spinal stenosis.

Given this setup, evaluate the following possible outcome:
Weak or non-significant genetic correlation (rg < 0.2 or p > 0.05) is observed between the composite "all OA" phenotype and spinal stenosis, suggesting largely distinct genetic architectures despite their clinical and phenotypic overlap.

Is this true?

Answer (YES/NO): NO